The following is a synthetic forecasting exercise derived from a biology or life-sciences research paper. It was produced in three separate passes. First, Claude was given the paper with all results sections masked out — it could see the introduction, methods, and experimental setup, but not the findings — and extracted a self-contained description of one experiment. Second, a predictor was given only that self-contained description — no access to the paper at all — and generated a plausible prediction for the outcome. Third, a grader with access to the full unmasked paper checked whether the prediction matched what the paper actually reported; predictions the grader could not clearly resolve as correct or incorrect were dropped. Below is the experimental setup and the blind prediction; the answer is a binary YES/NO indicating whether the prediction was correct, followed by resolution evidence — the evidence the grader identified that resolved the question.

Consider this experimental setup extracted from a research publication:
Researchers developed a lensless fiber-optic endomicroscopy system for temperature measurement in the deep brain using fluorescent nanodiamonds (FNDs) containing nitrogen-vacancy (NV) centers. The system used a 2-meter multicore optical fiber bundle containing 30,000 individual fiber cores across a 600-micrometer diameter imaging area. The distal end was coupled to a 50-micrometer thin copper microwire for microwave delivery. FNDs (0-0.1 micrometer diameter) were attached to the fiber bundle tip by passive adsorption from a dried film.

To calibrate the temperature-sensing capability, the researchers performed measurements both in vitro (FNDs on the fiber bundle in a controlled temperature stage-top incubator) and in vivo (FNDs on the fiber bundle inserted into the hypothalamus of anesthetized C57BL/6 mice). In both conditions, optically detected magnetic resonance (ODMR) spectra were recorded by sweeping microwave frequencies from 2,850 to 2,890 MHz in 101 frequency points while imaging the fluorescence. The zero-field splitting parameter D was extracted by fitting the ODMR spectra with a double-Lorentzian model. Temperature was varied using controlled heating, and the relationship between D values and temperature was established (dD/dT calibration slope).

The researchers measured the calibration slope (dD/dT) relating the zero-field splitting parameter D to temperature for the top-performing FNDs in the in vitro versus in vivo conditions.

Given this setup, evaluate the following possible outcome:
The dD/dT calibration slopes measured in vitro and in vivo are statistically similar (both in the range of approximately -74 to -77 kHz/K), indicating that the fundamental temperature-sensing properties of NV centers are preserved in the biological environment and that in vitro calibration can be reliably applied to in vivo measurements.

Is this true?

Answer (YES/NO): NO